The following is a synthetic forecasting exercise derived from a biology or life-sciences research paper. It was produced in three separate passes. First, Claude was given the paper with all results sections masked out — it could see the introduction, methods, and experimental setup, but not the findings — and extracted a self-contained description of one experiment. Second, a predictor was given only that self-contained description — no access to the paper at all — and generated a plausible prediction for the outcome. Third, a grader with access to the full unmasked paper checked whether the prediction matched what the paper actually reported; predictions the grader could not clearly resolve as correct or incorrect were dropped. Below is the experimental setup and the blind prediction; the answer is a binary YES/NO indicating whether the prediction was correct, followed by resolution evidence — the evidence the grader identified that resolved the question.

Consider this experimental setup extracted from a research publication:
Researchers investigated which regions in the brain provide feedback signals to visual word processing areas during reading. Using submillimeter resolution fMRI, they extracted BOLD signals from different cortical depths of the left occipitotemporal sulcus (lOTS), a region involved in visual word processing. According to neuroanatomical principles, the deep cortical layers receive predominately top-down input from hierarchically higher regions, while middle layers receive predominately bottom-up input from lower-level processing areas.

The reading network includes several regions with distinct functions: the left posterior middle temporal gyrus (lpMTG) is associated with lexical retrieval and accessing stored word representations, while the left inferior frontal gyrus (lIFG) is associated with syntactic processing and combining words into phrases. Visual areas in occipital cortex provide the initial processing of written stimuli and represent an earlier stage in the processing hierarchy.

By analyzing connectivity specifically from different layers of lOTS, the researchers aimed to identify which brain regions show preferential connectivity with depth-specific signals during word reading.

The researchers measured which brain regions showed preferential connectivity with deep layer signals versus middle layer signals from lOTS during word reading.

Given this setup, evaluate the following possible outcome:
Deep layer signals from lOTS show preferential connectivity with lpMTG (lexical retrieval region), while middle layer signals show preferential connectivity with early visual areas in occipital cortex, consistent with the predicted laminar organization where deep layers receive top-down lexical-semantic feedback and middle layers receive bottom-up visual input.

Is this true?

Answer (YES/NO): YES